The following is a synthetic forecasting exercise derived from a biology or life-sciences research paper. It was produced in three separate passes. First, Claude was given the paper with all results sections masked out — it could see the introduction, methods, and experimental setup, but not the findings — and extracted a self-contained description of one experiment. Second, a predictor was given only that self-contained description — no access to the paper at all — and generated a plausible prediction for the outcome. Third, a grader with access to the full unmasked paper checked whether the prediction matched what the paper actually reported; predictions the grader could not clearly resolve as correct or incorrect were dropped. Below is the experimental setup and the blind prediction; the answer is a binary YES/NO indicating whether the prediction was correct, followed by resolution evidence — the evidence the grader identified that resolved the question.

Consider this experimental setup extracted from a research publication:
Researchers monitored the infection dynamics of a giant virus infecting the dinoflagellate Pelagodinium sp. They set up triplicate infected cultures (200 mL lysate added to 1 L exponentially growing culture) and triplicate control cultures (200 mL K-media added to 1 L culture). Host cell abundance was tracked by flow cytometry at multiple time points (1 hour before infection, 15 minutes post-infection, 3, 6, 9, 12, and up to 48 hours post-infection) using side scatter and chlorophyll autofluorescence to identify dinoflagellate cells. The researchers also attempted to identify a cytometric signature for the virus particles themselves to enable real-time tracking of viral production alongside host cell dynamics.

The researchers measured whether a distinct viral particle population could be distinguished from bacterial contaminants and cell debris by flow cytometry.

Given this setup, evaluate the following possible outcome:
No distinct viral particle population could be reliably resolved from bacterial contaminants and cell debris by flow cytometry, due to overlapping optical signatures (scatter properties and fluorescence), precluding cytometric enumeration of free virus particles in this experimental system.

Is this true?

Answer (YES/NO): YES